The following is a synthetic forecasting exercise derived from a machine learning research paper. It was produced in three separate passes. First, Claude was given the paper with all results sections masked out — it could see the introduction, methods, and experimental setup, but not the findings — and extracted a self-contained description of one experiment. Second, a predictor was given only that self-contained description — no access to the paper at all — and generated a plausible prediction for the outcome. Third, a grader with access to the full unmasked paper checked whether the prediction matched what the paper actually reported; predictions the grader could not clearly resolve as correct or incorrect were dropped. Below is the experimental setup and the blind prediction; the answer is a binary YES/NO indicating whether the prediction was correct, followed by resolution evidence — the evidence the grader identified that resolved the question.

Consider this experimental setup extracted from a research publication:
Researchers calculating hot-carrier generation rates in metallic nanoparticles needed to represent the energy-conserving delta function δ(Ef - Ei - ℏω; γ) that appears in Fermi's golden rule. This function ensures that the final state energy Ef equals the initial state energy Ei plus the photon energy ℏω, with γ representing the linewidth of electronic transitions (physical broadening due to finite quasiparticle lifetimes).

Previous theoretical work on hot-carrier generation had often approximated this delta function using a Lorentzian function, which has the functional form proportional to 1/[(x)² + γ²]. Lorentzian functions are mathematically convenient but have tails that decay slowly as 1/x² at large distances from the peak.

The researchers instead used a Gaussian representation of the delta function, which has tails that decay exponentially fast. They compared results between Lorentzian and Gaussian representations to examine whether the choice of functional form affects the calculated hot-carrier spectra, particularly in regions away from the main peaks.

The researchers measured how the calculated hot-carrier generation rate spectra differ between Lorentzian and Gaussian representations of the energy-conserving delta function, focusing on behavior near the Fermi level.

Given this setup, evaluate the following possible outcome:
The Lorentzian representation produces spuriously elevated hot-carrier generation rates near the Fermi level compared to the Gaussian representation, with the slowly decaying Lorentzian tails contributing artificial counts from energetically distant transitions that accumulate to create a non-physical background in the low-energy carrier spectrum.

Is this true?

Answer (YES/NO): YES